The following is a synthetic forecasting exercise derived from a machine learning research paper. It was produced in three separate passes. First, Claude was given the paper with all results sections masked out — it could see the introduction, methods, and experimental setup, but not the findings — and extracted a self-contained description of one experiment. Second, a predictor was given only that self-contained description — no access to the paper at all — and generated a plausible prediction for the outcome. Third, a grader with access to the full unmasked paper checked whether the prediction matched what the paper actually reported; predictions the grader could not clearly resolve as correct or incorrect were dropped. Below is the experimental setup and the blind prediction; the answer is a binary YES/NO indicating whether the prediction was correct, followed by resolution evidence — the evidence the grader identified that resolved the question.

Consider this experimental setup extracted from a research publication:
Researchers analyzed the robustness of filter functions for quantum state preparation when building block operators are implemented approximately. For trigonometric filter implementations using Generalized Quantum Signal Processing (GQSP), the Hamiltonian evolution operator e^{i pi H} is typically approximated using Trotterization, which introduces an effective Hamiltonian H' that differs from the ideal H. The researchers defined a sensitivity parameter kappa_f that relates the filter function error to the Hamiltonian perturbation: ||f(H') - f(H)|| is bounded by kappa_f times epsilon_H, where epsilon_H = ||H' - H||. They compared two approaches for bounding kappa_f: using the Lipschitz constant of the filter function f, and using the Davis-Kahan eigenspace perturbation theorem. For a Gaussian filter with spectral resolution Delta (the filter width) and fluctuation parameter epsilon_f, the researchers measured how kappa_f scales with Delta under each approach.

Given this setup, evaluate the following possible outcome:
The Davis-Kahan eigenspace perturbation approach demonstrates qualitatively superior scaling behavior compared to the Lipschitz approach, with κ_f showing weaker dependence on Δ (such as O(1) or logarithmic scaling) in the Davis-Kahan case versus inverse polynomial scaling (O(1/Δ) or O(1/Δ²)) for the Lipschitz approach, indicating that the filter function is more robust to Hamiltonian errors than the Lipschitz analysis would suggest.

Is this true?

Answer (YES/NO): NO